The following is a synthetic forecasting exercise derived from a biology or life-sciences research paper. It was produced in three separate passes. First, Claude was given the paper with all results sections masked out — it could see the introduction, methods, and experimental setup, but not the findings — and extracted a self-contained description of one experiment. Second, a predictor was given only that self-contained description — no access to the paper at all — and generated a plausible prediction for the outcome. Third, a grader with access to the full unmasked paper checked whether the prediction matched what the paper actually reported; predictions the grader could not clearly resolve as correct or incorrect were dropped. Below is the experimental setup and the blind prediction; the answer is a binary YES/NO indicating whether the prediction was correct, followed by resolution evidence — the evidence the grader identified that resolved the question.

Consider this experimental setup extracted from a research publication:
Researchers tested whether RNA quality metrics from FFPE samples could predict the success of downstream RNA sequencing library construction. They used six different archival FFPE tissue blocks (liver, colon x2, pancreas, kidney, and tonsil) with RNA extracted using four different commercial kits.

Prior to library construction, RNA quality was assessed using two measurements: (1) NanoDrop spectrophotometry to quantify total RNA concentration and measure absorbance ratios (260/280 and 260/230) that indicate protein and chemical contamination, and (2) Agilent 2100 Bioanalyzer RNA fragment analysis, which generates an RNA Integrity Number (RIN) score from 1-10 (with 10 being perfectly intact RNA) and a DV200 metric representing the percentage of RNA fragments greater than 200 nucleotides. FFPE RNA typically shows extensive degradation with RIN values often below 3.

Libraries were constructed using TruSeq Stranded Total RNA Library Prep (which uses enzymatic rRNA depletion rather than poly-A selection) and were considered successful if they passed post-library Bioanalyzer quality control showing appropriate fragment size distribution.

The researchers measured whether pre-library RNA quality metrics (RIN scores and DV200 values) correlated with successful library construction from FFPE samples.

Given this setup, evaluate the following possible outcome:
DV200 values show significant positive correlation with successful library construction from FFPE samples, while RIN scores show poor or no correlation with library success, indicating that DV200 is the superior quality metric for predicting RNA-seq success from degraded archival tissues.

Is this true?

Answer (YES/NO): YES